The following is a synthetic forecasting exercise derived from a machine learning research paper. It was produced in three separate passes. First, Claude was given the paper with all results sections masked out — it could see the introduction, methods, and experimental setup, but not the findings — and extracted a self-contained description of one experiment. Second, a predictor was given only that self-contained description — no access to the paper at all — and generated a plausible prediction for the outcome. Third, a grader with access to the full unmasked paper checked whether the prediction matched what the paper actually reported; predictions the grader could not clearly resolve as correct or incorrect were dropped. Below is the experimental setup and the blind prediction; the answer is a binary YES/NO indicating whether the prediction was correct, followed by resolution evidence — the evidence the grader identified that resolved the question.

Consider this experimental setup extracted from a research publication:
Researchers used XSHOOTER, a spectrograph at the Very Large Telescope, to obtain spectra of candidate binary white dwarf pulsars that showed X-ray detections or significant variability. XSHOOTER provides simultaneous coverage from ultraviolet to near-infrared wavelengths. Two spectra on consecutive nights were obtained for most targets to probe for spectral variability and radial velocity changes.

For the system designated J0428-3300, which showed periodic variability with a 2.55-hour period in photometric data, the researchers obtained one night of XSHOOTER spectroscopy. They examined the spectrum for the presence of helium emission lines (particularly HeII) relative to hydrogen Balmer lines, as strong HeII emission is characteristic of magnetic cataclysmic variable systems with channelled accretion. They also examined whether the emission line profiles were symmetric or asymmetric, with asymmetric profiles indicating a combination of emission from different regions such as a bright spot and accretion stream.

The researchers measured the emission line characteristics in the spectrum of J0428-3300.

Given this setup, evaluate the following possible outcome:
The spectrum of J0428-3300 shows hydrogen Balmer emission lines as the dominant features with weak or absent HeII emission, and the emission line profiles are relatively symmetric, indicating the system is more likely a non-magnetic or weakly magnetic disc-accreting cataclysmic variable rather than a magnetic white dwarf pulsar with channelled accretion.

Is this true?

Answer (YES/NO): NO